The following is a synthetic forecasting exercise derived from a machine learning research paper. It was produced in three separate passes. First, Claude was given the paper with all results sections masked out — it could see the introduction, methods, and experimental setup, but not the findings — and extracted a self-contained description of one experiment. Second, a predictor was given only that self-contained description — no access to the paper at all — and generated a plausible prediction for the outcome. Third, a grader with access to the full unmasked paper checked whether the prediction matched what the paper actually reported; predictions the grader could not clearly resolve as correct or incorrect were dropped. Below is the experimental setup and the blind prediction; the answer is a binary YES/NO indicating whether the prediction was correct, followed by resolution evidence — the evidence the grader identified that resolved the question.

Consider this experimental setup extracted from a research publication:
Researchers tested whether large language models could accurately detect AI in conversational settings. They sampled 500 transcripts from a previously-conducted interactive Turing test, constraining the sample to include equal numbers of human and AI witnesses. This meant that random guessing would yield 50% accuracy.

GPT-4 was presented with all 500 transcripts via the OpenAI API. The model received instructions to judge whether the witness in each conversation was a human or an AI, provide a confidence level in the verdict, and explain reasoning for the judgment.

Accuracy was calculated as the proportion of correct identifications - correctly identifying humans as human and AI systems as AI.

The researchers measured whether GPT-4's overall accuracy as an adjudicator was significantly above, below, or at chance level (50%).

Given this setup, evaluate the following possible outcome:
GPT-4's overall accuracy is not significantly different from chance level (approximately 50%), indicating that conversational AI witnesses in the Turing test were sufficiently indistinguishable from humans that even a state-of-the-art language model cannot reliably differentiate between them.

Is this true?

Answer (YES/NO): NO